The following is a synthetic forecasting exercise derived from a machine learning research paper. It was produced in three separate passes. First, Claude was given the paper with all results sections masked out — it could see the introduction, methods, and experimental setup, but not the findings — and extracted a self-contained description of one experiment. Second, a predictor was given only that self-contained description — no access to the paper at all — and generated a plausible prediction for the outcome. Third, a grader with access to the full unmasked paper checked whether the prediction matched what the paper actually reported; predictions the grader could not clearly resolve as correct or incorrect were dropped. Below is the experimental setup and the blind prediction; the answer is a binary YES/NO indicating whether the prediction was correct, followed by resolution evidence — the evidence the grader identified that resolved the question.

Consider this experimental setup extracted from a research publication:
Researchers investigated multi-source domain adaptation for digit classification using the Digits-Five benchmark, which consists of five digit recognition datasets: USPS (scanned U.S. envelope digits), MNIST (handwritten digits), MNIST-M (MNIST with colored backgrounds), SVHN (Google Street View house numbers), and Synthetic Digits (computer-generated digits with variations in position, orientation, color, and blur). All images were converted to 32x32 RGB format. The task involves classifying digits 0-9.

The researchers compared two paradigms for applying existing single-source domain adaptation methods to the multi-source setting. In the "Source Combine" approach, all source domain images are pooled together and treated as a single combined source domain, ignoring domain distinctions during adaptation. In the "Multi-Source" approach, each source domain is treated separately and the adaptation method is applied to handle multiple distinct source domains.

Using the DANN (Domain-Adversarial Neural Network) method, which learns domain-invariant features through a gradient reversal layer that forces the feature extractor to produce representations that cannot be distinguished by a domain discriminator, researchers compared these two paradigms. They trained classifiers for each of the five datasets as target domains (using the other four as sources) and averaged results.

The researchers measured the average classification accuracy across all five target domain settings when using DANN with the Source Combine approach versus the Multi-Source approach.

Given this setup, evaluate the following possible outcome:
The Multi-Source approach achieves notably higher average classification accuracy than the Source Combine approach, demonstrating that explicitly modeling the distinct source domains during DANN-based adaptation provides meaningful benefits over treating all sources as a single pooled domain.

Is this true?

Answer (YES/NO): NO